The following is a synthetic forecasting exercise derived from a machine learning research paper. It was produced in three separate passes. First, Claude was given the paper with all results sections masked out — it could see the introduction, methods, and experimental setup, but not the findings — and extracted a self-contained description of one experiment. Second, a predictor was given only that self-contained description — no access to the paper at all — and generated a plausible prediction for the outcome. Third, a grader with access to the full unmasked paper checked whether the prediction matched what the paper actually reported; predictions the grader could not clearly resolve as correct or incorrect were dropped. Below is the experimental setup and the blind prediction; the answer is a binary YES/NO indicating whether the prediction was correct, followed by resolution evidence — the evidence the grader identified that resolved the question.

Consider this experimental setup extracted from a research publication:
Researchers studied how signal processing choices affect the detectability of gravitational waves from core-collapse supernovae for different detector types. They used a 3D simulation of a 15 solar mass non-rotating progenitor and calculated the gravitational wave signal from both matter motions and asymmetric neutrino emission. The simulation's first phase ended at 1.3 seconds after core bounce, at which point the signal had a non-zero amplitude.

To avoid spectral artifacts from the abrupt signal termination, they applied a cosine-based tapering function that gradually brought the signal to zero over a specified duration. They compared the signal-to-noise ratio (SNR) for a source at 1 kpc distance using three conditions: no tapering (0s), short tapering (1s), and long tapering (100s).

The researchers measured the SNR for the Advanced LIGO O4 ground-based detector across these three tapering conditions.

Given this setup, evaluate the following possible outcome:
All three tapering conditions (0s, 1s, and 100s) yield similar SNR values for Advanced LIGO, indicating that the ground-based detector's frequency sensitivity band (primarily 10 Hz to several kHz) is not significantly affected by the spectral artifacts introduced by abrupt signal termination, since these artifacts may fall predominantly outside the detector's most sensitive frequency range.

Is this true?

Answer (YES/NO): NO